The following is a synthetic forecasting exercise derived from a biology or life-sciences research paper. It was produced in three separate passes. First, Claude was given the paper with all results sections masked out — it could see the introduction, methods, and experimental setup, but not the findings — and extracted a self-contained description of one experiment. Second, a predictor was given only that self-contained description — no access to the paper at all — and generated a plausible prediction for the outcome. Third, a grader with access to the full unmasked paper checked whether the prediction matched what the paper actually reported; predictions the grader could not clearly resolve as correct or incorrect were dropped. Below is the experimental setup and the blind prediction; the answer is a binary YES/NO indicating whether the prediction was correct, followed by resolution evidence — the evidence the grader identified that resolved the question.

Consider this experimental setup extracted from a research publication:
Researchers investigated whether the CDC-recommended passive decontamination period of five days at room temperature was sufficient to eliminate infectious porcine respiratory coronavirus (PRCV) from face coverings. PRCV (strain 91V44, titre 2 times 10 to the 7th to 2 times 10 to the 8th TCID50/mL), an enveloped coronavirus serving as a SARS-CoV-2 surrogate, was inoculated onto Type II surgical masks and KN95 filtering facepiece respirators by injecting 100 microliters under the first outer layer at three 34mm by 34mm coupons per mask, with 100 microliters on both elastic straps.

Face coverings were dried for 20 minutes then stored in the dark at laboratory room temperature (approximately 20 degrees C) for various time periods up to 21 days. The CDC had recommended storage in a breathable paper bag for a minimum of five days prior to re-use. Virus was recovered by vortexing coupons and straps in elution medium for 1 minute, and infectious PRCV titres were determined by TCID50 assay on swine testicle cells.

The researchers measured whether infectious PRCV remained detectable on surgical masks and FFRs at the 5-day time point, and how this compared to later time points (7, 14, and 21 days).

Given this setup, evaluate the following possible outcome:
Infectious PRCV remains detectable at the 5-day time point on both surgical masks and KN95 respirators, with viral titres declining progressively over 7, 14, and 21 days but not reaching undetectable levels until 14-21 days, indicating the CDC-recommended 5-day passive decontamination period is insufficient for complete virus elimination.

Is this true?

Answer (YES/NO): NO